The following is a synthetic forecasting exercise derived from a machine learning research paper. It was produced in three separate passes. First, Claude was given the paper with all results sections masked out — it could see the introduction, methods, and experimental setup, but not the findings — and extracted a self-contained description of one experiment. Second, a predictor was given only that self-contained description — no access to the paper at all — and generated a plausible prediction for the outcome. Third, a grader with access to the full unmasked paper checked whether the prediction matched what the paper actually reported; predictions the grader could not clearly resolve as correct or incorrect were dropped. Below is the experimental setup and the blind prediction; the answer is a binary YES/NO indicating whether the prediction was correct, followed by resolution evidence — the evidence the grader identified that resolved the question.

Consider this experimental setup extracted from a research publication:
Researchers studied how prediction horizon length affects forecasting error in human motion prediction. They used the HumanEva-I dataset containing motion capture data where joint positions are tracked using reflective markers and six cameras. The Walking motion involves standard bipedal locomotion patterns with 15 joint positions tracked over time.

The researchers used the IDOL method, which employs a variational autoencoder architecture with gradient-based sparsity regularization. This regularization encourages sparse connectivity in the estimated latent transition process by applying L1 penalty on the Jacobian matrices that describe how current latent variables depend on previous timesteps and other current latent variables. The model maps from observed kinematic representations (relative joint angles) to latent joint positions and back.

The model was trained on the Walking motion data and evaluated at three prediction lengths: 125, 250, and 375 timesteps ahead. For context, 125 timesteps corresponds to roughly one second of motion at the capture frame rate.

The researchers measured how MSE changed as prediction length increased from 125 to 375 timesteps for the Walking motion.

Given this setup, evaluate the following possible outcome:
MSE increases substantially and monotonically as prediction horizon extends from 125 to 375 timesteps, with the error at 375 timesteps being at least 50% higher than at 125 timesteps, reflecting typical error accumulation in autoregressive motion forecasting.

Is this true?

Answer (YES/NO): YES